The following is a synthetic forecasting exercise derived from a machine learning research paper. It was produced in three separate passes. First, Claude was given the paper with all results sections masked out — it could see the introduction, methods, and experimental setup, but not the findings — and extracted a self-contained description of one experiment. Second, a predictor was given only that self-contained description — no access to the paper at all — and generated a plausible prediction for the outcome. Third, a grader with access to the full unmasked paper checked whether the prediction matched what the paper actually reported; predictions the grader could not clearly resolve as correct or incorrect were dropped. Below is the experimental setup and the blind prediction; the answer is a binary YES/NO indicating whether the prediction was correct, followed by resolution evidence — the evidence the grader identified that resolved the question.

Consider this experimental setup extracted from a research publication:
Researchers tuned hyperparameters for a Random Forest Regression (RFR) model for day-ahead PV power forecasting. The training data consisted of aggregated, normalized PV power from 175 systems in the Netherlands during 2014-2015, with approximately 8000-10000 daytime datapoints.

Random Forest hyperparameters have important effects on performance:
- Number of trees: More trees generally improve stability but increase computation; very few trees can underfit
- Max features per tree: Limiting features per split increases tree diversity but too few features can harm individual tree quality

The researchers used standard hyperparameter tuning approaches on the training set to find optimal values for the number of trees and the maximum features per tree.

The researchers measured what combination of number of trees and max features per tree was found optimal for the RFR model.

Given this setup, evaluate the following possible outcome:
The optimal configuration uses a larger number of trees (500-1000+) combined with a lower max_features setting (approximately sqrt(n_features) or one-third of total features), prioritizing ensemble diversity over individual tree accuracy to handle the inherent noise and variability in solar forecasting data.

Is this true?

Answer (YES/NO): NO